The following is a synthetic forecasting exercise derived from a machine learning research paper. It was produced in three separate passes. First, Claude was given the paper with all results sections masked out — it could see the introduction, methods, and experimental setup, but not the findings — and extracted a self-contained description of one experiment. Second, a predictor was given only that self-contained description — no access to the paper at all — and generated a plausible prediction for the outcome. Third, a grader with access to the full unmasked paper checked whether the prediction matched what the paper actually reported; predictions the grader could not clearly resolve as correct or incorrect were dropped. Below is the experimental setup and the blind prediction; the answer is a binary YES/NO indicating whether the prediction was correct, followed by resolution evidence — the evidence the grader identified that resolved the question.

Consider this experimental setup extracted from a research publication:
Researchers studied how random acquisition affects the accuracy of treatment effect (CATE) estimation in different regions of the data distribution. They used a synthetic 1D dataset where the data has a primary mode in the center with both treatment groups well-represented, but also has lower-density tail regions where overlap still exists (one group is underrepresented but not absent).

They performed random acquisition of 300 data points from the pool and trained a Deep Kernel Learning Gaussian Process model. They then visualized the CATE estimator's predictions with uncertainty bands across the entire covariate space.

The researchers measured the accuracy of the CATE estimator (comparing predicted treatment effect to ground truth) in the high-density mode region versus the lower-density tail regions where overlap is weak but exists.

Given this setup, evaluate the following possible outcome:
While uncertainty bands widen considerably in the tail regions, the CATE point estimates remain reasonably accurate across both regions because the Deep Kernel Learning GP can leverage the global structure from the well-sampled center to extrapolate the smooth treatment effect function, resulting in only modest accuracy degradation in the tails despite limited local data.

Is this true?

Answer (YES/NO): NO